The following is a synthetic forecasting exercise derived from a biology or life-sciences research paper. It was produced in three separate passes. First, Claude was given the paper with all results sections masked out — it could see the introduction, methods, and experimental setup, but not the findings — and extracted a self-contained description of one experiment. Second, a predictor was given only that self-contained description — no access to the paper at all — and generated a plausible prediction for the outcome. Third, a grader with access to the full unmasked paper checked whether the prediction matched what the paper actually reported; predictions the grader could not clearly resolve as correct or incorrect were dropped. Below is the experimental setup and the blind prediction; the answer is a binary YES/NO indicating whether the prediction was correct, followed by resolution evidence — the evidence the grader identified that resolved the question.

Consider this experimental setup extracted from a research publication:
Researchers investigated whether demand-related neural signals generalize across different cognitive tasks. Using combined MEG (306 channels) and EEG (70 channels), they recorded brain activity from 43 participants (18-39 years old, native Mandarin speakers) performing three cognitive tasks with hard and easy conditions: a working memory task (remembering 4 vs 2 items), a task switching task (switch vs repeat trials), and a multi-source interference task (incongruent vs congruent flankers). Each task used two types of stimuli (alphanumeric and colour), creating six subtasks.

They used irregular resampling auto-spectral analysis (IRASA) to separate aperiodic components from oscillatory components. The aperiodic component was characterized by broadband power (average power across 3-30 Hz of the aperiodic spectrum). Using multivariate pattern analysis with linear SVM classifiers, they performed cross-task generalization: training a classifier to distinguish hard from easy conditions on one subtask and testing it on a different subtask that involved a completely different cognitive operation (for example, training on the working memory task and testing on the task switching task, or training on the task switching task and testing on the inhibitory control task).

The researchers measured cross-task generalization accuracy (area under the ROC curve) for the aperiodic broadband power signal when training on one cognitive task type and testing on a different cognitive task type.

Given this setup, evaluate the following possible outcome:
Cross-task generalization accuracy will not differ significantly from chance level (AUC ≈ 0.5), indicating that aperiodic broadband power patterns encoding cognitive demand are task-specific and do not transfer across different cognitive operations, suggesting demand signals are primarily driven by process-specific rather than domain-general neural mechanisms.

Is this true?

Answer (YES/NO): NO